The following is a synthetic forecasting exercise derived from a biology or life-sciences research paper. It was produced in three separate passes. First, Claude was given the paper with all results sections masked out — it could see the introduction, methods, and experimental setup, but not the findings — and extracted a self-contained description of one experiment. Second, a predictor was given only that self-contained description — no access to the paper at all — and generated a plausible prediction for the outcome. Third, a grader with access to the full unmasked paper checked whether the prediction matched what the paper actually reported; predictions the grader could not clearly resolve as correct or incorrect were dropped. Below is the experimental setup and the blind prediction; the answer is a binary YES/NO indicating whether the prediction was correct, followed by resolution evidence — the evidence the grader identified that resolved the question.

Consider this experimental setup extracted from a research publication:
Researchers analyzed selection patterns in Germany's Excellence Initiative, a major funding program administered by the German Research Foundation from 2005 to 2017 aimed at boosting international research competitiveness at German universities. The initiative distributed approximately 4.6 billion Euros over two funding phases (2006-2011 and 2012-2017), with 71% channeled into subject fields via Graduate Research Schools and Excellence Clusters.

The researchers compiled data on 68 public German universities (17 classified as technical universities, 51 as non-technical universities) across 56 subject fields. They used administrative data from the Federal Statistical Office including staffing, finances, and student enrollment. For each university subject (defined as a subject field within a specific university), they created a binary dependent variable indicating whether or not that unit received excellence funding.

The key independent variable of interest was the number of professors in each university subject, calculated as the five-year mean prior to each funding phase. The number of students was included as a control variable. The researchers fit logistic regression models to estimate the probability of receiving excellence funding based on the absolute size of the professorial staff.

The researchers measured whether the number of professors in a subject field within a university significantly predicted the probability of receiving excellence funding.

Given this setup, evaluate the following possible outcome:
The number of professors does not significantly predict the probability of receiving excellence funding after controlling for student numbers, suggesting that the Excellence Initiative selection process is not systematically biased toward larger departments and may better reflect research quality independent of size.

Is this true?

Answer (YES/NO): NO